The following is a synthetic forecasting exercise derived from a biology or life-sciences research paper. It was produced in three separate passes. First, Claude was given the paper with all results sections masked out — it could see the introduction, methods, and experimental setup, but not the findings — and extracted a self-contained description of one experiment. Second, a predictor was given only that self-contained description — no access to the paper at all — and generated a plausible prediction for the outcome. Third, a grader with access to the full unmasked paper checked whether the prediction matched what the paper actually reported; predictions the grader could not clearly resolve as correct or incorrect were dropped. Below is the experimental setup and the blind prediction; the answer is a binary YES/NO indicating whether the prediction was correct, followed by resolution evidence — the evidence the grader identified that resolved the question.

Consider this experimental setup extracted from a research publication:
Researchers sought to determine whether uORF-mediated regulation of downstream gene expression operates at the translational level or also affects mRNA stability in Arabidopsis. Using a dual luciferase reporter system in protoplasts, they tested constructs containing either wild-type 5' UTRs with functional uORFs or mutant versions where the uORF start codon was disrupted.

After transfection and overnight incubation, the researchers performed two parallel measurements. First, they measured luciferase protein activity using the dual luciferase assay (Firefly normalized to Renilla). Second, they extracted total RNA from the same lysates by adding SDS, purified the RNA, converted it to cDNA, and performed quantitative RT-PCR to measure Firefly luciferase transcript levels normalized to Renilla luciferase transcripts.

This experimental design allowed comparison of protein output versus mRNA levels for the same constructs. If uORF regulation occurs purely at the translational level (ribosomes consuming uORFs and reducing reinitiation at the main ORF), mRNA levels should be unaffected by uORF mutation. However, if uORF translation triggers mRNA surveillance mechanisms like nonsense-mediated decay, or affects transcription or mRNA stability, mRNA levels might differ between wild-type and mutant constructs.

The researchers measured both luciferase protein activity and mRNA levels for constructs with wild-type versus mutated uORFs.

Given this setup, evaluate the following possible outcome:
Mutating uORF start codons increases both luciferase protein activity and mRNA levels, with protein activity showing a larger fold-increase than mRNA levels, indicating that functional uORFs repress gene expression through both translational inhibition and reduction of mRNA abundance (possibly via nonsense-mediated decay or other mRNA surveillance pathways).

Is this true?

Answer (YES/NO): NO